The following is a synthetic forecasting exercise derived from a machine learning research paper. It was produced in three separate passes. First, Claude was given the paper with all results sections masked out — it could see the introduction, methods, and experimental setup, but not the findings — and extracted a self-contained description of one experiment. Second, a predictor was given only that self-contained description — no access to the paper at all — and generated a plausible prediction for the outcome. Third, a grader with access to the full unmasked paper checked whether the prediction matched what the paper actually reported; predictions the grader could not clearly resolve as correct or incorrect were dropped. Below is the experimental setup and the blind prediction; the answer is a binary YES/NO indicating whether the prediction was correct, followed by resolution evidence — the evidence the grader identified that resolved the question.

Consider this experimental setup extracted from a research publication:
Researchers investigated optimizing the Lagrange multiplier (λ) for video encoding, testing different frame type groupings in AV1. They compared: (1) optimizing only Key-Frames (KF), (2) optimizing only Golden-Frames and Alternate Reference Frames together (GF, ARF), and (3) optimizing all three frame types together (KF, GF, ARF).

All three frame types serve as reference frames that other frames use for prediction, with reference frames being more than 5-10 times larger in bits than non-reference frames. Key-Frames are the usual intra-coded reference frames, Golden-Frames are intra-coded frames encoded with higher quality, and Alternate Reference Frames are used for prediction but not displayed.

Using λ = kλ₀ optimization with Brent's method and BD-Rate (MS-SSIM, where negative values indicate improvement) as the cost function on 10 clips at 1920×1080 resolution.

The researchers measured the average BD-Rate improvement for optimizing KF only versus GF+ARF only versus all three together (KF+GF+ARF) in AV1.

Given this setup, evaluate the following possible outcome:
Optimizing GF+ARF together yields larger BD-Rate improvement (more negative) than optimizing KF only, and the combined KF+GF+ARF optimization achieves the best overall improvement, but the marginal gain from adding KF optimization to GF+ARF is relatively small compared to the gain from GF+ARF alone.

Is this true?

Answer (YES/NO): NO